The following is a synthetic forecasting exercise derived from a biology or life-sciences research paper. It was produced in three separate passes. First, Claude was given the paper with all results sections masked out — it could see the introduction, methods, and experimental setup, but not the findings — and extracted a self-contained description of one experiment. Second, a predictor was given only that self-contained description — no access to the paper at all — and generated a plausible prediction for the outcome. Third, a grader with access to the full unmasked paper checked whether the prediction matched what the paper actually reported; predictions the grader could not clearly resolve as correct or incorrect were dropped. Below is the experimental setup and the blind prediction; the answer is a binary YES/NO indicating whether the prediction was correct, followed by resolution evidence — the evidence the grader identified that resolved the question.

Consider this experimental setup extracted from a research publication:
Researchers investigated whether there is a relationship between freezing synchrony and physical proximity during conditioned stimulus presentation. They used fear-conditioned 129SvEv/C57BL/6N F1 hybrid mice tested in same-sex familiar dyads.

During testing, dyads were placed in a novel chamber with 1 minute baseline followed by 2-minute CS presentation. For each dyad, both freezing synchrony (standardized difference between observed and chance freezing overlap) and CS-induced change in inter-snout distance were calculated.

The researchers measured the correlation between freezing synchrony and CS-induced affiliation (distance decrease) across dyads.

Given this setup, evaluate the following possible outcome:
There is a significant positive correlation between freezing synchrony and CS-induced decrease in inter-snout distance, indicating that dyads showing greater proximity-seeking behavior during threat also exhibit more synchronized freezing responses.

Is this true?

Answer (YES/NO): NO